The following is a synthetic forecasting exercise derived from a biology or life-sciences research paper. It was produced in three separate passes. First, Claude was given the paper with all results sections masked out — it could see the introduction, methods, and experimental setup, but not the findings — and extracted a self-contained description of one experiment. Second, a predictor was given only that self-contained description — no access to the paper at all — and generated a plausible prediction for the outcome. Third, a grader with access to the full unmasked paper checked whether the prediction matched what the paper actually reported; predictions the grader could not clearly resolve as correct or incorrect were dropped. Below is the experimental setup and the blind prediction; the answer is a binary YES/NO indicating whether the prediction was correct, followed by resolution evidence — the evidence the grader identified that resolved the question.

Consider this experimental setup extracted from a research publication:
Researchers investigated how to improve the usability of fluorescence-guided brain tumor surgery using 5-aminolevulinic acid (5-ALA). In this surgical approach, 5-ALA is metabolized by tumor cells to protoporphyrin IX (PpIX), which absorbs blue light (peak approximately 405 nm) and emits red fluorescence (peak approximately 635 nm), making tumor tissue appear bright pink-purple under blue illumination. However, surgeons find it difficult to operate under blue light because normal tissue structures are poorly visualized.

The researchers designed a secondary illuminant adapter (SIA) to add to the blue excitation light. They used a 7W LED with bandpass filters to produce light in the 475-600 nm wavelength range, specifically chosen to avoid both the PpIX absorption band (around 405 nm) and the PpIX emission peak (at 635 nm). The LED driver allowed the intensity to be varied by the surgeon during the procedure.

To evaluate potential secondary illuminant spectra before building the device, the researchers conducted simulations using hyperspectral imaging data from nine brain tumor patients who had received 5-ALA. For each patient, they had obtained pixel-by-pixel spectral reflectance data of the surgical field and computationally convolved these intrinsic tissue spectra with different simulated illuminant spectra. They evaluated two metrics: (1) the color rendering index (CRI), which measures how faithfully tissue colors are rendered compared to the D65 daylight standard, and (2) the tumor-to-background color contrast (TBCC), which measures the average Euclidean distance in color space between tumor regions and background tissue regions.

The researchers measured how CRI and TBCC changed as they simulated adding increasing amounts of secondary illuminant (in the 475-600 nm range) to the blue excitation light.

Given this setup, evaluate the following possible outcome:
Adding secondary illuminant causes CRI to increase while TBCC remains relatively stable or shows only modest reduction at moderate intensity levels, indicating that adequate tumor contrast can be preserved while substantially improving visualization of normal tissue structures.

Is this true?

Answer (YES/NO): NO